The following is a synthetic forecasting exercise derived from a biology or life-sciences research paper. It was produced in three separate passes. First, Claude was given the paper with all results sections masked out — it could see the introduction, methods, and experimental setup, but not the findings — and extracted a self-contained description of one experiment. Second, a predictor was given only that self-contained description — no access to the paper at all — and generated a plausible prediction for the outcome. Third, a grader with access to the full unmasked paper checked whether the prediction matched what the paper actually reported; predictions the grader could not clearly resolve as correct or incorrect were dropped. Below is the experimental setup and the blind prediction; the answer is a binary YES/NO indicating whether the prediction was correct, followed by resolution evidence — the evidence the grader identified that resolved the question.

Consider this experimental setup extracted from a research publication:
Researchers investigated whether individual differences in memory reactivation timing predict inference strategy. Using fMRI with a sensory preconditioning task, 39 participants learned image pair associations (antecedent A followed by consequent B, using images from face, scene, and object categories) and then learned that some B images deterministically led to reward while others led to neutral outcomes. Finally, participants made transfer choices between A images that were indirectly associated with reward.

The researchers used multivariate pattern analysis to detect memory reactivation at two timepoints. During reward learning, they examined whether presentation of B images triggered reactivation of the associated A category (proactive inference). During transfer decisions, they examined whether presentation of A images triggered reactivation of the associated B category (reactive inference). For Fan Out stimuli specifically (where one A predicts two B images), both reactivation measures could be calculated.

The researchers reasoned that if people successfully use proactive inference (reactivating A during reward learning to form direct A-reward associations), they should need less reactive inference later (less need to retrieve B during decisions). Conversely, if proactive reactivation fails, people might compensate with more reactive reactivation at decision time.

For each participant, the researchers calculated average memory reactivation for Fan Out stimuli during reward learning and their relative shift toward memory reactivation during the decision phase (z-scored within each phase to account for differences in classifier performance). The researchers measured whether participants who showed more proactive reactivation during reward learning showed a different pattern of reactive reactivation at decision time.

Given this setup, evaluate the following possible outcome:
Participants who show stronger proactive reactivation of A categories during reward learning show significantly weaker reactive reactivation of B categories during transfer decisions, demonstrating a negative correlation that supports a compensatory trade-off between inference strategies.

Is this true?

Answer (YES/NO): NO